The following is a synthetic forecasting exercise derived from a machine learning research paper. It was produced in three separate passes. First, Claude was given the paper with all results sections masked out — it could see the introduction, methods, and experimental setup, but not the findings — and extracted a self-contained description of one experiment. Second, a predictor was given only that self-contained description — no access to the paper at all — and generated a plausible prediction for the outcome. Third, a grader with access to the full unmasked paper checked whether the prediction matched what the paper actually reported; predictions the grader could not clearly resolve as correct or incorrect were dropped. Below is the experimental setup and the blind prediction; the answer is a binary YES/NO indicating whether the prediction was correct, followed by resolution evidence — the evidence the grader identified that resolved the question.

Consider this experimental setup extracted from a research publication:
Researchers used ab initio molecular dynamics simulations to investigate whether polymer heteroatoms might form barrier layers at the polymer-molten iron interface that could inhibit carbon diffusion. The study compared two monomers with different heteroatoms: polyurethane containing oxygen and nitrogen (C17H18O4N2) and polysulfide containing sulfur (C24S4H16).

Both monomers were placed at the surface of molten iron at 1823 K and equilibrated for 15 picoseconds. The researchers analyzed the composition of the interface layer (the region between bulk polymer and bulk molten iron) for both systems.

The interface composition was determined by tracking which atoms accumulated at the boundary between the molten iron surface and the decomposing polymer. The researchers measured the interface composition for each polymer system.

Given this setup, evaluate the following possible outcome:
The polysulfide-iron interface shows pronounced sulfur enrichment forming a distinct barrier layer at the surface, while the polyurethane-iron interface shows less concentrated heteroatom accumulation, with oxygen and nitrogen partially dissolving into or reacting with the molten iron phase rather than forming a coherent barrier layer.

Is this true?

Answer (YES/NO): NO